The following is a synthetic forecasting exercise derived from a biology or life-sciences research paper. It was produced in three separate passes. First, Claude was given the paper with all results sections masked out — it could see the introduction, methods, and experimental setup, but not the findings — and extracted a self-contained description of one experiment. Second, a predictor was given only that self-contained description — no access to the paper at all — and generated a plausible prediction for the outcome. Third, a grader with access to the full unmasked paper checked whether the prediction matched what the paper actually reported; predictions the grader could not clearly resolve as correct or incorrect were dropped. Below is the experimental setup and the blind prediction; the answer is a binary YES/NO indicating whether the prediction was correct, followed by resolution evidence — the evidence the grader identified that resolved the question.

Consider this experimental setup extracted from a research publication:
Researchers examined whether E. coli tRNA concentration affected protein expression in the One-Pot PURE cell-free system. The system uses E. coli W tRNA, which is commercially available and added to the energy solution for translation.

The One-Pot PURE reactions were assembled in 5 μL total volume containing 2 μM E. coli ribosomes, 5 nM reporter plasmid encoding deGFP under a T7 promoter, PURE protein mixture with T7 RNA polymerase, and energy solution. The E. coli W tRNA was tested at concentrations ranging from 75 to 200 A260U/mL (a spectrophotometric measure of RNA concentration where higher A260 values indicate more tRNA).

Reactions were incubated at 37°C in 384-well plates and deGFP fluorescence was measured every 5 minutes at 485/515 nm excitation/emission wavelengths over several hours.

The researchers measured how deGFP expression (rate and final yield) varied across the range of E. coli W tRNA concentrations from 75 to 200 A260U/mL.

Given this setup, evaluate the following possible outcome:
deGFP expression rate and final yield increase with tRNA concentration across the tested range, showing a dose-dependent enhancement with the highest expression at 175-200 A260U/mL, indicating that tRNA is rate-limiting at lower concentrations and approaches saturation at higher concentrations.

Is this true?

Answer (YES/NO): NO